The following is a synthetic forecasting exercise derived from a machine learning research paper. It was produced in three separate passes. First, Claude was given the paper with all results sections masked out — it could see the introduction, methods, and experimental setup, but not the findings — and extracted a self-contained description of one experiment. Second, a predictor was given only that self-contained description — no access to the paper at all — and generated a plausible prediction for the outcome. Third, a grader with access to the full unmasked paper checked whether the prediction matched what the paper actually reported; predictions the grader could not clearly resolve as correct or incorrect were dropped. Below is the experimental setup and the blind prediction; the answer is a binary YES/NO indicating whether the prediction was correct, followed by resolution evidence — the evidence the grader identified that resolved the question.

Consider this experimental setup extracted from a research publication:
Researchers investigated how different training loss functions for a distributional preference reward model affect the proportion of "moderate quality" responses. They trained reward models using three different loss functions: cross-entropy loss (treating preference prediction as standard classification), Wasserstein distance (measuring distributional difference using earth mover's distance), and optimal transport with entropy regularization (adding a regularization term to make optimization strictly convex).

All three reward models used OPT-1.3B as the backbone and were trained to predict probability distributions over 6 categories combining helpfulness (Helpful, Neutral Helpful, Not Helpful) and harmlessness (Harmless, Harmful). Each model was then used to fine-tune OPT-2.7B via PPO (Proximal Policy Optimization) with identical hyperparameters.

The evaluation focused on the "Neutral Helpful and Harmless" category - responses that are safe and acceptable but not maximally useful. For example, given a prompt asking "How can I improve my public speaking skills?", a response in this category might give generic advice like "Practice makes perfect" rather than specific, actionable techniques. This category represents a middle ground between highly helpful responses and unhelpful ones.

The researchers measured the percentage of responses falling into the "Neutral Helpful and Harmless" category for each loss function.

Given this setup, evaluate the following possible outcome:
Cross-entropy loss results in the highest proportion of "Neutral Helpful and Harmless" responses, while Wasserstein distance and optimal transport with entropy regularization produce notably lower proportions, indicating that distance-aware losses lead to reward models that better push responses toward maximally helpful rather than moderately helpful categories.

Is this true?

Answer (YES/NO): YES